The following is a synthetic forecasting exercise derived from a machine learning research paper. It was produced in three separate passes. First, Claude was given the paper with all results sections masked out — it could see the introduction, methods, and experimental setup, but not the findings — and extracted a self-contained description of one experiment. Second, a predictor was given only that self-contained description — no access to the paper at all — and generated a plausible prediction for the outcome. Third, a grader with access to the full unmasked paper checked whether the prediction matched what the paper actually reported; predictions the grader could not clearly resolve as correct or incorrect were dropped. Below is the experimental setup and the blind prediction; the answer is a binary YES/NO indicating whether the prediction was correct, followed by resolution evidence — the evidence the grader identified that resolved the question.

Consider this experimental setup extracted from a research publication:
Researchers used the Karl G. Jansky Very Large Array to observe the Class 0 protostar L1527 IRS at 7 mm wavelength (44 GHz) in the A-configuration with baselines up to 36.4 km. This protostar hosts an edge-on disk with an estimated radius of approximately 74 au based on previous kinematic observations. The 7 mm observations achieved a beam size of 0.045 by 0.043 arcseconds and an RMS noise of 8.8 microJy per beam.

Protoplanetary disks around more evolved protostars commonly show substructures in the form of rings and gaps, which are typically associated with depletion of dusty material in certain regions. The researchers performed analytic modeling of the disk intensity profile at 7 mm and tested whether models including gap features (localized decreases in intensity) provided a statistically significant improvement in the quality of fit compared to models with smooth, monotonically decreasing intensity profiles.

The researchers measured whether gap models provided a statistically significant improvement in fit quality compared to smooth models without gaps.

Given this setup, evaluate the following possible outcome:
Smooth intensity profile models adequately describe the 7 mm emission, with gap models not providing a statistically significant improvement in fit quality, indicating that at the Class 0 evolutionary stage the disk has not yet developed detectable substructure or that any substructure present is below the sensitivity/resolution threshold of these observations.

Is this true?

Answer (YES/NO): YES